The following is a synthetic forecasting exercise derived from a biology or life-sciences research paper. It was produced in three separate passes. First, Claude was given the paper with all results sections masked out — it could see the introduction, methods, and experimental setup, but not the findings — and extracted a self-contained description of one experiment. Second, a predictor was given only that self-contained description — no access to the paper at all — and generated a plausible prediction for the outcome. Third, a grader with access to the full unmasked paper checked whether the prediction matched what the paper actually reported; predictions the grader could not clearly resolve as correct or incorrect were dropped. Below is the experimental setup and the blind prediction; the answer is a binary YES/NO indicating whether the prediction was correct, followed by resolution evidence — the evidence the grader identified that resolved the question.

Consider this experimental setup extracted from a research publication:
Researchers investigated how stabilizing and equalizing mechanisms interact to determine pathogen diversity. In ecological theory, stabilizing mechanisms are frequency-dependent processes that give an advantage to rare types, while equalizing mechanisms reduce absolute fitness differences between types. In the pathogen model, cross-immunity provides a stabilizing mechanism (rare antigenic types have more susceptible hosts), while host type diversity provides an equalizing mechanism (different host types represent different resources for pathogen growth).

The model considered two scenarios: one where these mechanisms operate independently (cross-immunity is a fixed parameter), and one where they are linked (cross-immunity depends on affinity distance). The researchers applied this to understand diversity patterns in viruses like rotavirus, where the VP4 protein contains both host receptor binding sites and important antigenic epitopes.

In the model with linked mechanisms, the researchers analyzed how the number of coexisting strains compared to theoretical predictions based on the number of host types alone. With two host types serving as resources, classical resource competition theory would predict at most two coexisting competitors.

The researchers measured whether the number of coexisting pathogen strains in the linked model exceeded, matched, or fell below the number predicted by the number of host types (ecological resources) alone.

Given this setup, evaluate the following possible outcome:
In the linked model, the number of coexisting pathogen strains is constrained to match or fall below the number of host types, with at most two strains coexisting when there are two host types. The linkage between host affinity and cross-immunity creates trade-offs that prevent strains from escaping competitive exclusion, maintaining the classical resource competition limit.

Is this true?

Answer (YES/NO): NO